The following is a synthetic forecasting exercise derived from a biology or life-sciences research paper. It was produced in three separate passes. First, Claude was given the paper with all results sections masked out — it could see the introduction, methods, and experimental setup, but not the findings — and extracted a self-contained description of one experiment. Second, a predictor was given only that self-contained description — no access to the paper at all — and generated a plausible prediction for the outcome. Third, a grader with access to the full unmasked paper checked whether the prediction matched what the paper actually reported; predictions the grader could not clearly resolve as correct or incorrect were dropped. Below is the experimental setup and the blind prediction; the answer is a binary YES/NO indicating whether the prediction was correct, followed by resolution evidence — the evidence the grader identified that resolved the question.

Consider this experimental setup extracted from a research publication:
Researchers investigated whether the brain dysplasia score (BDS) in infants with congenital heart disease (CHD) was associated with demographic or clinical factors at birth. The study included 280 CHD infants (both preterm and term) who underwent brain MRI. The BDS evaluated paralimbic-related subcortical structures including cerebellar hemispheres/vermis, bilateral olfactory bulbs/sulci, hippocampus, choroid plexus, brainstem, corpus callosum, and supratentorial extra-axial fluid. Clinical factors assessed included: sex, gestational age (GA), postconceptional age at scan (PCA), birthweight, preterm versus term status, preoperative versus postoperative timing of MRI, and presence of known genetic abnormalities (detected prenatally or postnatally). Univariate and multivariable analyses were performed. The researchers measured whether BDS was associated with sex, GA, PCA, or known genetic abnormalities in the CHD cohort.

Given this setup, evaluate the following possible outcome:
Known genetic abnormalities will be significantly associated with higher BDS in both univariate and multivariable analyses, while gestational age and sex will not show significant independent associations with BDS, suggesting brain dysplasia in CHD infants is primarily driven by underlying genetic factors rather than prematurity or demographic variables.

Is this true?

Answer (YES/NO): YES